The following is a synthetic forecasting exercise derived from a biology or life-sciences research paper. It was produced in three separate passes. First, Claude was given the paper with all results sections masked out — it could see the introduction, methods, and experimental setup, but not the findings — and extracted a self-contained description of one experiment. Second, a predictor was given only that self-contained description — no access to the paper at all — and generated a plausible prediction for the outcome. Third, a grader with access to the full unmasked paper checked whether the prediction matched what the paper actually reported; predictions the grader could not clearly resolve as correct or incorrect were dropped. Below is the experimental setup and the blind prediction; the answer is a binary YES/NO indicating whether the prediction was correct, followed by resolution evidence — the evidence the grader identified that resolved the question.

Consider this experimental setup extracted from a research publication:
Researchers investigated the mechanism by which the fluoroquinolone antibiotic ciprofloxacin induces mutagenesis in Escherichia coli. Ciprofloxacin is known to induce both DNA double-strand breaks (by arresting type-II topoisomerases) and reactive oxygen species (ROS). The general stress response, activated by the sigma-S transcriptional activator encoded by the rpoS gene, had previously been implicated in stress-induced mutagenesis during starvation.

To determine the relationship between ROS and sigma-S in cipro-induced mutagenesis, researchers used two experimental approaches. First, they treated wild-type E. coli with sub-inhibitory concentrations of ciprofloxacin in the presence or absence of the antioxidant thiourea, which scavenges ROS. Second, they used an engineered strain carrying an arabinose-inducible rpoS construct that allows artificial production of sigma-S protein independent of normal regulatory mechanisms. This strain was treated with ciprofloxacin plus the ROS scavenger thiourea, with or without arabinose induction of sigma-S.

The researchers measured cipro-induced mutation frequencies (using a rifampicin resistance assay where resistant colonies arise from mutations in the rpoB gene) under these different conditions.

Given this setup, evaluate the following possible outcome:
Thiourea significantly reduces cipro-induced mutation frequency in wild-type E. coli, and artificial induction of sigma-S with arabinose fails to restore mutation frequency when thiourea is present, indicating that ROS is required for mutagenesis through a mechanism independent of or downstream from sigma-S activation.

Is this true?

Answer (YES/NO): NO